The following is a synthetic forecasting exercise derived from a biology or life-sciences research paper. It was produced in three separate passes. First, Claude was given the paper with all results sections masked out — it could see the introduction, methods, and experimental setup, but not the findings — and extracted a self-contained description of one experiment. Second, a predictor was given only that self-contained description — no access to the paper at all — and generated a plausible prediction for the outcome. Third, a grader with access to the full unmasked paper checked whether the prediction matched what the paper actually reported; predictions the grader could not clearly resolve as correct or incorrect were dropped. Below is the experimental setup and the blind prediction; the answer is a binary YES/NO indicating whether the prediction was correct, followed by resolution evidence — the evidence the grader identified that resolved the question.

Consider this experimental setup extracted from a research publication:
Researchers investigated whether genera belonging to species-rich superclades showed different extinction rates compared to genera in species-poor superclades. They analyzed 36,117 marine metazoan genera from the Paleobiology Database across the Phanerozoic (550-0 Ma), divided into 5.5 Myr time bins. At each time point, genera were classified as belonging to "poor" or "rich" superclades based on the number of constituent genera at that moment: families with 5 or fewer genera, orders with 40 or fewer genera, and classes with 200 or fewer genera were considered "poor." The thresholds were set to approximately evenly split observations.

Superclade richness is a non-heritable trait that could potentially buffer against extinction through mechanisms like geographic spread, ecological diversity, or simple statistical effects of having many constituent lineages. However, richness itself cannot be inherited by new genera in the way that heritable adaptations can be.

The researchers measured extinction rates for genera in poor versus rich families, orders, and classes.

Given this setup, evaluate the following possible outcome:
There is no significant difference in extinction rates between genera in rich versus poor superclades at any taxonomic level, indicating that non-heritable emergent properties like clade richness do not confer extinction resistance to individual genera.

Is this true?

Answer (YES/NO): YES